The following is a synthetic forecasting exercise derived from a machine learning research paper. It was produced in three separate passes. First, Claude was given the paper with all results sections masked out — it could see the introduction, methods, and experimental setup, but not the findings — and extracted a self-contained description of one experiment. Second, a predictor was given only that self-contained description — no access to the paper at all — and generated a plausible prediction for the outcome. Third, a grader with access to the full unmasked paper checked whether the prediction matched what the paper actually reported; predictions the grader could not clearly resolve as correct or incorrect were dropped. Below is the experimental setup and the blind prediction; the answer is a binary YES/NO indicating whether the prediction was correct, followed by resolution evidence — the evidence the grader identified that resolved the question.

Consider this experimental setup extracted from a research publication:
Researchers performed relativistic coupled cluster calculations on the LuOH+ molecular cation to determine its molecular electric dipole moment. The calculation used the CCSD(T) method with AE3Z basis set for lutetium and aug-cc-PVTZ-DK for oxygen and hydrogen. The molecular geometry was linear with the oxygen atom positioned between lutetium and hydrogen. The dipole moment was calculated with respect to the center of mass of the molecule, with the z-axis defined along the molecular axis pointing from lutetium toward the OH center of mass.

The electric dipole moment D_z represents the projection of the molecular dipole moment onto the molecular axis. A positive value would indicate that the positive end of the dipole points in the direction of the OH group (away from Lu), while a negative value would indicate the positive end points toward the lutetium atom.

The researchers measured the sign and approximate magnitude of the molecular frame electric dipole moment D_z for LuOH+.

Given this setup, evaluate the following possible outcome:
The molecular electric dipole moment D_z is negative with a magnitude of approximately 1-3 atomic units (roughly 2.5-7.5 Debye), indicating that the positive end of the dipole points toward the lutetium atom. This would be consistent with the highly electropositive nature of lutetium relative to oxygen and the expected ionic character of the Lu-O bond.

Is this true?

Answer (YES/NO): NO